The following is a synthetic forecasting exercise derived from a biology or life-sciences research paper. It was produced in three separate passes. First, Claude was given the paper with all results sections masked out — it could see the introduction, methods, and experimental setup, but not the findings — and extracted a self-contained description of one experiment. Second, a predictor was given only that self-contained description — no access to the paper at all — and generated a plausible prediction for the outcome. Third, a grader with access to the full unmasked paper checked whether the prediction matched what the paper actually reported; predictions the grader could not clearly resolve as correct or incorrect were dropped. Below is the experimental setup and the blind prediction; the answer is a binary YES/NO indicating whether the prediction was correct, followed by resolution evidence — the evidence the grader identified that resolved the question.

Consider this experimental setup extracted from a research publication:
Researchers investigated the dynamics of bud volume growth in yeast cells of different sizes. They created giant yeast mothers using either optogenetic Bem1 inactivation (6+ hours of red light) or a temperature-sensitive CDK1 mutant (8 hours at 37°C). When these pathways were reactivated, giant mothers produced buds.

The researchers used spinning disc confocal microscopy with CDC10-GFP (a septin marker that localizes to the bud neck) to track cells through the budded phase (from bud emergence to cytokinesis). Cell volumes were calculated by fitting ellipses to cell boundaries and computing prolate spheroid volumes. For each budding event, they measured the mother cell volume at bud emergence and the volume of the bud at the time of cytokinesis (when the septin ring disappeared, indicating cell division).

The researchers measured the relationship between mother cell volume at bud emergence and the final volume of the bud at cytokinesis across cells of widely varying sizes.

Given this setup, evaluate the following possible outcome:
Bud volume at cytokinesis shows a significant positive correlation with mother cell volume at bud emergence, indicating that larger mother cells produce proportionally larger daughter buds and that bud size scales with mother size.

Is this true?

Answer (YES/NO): YES